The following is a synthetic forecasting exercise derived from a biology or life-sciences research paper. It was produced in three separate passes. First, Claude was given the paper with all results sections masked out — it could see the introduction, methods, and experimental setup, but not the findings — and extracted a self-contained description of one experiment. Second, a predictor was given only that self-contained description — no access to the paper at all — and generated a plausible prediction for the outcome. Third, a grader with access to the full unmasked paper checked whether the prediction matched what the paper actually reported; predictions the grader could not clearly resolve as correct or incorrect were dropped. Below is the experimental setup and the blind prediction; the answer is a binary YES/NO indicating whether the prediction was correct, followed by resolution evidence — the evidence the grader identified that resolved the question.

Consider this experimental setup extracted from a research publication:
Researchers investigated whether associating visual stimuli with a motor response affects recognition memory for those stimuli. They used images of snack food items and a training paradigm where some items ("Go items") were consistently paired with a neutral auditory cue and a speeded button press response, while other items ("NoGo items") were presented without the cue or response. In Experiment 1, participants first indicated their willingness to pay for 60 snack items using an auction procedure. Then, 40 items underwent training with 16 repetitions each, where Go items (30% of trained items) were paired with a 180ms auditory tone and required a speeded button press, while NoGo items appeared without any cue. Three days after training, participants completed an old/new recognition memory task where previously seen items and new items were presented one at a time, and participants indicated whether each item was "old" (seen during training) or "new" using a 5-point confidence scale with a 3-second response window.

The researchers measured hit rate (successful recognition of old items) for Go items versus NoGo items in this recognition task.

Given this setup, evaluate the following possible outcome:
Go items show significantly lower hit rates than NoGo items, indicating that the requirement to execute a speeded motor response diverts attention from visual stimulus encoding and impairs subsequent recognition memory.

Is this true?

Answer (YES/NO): NO